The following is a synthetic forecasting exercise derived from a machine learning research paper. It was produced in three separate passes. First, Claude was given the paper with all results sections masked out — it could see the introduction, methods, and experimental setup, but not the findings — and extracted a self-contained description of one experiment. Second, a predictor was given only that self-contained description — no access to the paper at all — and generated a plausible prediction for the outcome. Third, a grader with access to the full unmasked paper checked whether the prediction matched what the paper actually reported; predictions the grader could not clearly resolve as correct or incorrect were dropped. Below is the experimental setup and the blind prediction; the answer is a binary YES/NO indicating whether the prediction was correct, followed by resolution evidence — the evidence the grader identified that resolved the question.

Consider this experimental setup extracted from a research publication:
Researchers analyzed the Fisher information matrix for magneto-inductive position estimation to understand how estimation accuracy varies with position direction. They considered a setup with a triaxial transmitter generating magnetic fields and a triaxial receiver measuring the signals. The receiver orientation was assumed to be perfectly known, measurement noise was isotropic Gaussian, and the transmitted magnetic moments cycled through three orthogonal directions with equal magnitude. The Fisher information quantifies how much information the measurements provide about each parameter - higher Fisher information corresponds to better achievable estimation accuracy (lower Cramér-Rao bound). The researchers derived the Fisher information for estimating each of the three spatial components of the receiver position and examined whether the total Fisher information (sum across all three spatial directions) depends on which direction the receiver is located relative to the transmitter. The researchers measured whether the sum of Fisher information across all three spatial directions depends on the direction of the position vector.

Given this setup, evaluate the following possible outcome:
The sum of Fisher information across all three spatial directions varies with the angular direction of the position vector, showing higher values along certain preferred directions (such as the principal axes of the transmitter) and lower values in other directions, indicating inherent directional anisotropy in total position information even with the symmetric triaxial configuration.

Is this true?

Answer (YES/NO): NO